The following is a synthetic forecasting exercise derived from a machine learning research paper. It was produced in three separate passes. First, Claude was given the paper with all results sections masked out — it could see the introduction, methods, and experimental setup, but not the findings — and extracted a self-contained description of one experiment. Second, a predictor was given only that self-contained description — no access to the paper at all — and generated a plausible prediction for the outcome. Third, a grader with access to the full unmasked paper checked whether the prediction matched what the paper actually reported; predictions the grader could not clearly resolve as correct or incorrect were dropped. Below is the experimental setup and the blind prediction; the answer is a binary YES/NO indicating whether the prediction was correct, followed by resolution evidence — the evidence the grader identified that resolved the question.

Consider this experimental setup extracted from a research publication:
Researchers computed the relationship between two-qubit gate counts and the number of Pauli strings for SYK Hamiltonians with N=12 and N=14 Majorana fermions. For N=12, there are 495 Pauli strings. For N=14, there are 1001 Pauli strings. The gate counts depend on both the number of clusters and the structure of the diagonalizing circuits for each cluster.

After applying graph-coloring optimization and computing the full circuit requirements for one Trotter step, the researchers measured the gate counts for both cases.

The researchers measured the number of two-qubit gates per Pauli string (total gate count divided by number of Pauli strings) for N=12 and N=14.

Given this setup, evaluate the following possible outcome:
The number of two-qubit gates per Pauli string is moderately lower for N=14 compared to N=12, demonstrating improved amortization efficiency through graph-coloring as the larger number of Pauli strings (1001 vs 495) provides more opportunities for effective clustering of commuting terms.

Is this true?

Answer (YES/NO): NO